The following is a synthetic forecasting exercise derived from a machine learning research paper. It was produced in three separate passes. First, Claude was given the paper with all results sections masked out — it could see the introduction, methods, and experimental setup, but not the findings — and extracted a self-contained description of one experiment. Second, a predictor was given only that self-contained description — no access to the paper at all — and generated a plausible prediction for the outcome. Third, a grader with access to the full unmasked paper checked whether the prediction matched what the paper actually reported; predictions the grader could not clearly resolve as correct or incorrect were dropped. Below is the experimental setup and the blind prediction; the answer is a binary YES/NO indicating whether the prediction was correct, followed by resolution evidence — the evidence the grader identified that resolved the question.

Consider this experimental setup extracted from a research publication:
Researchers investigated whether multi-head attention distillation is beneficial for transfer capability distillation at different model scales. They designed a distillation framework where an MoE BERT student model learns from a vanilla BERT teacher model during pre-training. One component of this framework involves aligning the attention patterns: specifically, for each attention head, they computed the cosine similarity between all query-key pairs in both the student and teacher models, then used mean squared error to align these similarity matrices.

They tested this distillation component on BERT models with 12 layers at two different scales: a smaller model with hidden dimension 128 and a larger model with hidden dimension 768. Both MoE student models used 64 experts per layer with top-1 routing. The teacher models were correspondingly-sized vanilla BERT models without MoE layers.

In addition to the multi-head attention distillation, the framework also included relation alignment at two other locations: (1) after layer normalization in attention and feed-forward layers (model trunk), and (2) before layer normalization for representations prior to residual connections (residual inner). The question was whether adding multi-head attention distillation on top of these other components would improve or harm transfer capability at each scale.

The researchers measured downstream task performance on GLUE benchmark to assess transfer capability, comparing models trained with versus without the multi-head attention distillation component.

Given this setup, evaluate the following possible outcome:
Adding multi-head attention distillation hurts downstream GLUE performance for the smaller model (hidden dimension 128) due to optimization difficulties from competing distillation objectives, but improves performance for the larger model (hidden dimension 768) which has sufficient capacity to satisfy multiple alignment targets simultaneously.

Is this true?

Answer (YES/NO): YES